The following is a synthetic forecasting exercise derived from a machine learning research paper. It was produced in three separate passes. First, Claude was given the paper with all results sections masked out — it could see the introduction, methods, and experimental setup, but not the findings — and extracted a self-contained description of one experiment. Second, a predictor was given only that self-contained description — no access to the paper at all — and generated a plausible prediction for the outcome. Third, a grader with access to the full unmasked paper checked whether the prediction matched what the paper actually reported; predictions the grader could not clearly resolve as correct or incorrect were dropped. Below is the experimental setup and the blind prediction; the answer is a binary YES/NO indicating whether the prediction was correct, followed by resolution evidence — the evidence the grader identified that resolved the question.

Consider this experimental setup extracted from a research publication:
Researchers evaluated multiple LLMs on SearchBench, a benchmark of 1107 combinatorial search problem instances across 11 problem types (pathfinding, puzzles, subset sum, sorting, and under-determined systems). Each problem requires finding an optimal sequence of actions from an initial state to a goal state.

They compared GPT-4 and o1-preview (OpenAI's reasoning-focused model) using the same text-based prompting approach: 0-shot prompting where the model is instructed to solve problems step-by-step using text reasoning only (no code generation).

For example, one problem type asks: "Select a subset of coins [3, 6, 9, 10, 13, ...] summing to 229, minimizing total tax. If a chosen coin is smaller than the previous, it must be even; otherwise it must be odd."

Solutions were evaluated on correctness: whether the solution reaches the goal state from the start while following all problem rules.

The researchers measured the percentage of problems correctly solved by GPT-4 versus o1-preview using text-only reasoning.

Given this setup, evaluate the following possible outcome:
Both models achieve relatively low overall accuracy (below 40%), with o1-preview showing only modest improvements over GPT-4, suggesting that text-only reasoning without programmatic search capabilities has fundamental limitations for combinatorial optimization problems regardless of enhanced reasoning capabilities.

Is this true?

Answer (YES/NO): NO